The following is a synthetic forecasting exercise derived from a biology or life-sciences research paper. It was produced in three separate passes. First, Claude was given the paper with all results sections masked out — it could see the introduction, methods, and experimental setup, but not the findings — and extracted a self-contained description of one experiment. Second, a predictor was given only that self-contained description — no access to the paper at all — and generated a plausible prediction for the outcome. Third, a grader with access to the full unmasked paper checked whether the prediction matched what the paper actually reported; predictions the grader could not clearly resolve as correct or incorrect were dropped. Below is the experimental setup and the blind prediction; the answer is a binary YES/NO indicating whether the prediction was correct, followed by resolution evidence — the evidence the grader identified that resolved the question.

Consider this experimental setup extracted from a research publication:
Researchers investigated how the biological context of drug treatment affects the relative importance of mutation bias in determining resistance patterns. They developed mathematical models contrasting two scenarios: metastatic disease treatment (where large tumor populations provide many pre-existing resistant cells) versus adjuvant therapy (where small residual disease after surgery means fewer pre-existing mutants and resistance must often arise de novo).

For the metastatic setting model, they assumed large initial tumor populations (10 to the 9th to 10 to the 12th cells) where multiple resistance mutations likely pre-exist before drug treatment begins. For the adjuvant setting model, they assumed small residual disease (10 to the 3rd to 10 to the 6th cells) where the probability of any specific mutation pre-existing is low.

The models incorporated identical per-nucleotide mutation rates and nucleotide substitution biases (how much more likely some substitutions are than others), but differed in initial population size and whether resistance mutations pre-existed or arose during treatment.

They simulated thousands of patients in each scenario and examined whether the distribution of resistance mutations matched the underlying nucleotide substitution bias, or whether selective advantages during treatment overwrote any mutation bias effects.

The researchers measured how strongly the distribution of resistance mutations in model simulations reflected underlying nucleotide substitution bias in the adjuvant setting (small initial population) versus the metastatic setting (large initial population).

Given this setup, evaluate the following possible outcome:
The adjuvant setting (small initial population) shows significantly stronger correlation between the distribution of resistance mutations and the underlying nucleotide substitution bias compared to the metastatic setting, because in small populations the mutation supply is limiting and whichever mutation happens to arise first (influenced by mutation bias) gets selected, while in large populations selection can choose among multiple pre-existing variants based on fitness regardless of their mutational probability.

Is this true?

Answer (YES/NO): YES